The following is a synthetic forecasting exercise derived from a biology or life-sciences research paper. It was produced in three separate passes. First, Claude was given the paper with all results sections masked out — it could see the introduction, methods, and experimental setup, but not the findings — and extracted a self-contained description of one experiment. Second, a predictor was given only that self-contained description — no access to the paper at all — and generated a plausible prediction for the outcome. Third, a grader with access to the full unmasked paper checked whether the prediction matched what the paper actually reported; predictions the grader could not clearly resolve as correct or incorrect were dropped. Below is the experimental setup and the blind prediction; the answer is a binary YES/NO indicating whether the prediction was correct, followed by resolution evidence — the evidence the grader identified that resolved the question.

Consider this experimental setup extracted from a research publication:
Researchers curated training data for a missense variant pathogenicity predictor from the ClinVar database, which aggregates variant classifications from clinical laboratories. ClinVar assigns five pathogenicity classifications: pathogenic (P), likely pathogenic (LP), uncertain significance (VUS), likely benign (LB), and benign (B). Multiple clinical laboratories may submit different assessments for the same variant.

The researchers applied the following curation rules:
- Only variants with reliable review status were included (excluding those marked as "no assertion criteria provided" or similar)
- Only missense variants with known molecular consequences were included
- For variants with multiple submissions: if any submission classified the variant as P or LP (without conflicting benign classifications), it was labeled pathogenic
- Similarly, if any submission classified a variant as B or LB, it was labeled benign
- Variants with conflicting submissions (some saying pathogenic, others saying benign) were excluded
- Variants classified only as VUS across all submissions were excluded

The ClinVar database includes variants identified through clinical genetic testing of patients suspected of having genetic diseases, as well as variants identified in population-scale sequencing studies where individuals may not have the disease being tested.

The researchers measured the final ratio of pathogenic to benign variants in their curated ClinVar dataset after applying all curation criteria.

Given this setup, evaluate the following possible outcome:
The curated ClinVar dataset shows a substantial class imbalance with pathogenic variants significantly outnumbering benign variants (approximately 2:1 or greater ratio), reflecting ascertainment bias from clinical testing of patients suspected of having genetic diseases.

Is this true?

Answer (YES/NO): NO